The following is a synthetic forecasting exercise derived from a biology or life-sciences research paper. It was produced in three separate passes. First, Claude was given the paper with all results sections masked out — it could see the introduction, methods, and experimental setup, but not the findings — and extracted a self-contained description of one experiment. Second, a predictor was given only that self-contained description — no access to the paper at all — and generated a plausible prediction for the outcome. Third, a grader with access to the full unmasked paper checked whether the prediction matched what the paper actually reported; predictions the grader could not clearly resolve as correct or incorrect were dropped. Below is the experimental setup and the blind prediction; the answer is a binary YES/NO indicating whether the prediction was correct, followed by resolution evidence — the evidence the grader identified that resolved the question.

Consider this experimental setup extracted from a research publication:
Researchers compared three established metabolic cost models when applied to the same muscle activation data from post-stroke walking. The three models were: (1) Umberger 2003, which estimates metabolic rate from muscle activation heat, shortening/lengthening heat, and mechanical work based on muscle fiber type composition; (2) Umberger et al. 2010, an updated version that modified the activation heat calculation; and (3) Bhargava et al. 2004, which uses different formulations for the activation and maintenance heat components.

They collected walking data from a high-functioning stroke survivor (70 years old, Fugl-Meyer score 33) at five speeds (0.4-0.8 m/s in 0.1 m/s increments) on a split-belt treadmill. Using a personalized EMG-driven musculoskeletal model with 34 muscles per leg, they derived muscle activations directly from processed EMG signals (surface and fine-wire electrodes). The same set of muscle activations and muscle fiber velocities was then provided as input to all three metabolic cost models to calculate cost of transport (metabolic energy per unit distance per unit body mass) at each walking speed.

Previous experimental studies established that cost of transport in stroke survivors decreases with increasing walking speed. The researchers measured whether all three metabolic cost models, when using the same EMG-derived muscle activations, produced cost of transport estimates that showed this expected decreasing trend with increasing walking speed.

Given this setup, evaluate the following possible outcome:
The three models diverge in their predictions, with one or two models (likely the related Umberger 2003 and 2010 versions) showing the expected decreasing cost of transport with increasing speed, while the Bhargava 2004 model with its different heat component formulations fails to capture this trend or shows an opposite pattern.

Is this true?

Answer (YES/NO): NO